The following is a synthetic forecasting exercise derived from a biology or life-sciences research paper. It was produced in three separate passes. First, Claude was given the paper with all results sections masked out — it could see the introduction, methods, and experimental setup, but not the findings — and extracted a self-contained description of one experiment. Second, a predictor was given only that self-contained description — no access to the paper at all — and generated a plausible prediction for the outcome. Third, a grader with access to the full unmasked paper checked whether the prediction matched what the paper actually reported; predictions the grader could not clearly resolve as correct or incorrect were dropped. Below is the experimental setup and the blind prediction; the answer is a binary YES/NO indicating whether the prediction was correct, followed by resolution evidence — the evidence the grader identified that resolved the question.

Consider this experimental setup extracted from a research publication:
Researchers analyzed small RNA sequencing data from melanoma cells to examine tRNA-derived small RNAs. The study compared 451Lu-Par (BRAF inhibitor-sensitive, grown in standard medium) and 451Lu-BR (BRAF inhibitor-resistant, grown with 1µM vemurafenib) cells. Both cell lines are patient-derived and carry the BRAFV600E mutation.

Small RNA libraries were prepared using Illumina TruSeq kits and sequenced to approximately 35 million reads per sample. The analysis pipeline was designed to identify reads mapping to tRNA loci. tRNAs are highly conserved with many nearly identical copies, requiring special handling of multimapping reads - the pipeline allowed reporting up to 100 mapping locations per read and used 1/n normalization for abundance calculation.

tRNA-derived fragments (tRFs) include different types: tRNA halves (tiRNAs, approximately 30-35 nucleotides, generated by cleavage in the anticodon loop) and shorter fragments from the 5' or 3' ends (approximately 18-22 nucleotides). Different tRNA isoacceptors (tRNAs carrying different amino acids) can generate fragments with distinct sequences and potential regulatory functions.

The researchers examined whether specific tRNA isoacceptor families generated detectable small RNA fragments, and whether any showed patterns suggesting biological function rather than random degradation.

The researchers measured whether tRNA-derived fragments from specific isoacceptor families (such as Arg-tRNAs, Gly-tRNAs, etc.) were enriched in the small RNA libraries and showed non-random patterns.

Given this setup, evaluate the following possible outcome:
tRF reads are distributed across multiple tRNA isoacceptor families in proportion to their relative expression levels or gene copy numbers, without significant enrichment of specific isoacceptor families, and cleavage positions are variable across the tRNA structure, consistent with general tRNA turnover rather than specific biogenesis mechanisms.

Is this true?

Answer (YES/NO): NO